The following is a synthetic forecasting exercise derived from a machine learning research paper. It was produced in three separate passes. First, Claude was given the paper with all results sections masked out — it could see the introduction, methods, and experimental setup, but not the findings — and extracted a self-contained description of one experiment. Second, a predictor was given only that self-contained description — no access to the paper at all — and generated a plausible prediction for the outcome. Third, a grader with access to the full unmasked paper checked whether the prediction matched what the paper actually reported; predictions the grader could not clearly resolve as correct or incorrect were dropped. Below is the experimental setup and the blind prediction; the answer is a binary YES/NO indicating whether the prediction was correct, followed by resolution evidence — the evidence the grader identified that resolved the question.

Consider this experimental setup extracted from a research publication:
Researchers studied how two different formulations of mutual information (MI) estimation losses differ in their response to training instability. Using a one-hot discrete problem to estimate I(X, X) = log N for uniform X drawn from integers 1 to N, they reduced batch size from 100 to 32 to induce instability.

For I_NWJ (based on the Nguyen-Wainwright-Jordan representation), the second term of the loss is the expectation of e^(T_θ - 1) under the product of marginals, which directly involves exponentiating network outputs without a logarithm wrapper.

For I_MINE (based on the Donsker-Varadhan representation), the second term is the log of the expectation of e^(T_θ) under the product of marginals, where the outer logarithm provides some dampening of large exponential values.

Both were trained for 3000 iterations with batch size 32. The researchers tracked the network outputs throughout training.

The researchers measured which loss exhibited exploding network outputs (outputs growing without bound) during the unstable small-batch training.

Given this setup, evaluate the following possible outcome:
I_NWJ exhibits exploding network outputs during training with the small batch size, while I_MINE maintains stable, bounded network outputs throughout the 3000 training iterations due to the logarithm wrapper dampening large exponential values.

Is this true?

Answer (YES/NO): YES